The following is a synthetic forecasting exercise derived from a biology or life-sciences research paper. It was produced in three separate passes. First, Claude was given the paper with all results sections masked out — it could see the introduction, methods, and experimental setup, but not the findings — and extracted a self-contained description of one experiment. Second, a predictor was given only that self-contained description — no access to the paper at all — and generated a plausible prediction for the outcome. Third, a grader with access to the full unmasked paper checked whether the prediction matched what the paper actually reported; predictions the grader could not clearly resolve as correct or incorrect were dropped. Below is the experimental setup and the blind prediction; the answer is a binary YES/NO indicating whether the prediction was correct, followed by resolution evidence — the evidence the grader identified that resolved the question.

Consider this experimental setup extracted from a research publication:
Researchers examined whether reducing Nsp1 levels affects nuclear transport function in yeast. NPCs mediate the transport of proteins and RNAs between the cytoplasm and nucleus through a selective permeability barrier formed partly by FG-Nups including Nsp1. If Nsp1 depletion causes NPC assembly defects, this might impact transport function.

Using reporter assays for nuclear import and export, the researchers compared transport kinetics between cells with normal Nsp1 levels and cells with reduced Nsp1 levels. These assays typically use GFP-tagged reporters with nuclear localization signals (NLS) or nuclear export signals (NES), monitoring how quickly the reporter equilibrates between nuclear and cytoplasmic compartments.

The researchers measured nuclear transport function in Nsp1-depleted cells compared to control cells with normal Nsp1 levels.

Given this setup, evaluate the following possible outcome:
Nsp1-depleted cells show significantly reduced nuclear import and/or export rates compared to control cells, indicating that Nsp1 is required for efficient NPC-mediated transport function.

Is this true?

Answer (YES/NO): NO